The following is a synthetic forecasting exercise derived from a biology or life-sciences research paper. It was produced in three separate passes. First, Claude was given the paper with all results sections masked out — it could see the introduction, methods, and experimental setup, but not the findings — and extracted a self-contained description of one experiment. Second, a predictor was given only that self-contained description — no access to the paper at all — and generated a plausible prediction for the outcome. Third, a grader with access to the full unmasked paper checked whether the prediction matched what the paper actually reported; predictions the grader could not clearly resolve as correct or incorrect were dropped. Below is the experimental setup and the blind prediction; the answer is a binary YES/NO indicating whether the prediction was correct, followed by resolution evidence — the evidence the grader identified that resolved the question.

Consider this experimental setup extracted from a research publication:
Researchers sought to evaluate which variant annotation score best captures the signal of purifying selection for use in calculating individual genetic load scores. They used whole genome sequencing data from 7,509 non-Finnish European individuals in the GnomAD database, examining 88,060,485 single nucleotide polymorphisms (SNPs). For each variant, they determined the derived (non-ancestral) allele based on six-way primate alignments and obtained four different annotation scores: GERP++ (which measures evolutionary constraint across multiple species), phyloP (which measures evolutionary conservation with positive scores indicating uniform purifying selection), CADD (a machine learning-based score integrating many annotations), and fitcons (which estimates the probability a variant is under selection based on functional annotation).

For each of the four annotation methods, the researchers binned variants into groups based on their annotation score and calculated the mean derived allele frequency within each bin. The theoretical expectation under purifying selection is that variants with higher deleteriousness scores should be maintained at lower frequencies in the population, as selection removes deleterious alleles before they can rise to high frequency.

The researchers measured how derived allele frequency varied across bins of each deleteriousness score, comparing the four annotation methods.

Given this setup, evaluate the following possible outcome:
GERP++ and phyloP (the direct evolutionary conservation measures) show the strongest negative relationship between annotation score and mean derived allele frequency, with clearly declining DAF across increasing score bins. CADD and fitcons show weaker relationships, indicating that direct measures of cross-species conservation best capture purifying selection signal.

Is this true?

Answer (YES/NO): NO